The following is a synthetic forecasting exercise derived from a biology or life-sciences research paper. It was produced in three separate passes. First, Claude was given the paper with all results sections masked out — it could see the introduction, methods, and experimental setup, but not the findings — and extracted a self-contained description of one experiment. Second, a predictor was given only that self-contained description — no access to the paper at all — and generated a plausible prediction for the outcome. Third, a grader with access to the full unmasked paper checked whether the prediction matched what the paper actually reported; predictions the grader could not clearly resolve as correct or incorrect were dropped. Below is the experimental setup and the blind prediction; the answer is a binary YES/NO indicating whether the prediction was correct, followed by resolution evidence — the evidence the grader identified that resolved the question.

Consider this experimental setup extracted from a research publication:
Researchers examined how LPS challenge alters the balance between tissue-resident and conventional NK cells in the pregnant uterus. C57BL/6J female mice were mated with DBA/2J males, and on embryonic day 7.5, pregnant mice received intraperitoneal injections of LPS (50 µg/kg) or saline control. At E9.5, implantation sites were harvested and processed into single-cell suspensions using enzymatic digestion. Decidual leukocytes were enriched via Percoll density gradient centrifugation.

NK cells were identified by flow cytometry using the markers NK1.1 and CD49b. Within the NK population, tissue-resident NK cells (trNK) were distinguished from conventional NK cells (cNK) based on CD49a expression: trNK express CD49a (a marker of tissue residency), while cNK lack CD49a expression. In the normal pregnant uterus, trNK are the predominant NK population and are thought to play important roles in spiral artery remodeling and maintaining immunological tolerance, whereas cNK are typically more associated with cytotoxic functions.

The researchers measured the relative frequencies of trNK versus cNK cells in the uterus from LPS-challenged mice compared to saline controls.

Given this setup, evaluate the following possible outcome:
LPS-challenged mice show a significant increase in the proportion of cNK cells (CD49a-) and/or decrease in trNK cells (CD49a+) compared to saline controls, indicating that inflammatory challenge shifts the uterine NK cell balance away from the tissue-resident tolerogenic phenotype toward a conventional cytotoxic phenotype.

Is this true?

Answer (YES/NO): NO